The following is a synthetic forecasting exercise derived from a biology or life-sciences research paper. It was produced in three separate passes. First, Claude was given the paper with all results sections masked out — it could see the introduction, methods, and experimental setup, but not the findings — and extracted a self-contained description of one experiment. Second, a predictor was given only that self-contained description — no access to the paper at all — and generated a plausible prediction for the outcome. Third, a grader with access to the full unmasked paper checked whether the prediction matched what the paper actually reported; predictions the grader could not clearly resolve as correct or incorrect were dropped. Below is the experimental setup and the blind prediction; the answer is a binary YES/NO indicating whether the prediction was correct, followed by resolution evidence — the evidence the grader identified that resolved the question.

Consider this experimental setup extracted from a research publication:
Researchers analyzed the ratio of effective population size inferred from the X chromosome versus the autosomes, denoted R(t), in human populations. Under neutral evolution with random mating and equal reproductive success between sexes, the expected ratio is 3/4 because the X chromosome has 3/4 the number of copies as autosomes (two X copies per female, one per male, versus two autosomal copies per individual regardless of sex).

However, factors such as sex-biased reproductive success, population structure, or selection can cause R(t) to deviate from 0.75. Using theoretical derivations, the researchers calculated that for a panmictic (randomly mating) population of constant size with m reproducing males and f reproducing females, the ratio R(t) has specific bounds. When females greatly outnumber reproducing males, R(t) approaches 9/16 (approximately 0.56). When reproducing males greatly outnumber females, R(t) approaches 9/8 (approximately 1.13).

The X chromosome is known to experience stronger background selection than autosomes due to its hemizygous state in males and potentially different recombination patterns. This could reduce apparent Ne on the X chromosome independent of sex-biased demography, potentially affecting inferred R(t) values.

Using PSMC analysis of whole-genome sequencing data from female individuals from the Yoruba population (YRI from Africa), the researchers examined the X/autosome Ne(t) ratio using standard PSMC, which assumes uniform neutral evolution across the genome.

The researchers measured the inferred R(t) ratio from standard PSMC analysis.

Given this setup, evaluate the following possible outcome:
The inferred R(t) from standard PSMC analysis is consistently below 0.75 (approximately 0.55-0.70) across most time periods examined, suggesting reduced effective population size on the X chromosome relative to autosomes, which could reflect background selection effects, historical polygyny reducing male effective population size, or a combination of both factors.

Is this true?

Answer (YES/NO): NO